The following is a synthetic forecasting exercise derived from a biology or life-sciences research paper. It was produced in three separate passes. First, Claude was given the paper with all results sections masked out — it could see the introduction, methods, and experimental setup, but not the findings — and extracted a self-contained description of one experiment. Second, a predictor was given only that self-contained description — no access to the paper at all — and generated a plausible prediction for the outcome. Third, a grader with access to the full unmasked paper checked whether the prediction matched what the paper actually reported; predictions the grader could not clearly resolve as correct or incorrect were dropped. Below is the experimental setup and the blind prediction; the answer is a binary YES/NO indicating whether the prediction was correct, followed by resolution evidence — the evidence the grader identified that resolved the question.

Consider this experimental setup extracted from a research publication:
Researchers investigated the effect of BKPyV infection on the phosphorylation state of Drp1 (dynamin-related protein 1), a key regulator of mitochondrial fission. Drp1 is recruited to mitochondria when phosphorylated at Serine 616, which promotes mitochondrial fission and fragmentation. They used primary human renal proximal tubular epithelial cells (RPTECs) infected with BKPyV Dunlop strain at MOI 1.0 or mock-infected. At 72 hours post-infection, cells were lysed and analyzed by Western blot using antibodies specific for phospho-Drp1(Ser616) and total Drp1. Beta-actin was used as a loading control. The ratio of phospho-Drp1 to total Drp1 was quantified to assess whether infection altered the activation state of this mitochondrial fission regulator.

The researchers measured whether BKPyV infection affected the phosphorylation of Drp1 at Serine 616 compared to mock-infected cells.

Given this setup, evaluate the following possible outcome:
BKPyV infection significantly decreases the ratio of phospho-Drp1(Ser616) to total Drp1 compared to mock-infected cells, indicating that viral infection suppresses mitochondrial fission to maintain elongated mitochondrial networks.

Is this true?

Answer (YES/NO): NO